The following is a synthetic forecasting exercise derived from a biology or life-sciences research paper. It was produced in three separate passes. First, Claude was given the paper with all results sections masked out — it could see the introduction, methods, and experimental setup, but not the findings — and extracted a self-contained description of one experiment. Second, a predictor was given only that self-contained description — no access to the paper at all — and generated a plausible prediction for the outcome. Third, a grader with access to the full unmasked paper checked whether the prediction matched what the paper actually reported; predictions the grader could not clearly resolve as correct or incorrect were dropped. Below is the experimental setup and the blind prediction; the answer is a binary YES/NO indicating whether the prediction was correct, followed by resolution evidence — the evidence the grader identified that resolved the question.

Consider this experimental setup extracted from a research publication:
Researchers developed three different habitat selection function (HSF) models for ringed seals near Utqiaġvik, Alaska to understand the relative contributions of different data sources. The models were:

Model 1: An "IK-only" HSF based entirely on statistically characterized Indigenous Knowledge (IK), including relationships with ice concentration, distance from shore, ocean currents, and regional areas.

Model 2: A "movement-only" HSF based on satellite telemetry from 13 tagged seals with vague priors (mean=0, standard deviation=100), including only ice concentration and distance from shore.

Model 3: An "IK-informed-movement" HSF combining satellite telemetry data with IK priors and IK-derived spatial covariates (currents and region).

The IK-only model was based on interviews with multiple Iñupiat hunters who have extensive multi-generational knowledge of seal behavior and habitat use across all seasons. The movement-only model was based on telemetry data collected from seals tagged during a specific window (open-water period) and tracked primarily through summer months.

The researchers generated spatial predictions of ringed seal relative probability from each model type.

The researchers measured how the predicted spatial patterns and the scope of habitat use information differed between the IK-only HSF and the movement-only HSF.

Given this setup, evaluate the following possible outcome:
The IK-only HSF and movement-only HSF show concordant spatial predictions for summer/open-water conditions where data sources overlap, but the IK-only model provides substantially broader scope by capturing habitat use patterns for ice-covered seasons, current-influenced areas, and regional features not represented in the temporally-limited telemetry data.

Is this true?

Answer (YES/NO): YES